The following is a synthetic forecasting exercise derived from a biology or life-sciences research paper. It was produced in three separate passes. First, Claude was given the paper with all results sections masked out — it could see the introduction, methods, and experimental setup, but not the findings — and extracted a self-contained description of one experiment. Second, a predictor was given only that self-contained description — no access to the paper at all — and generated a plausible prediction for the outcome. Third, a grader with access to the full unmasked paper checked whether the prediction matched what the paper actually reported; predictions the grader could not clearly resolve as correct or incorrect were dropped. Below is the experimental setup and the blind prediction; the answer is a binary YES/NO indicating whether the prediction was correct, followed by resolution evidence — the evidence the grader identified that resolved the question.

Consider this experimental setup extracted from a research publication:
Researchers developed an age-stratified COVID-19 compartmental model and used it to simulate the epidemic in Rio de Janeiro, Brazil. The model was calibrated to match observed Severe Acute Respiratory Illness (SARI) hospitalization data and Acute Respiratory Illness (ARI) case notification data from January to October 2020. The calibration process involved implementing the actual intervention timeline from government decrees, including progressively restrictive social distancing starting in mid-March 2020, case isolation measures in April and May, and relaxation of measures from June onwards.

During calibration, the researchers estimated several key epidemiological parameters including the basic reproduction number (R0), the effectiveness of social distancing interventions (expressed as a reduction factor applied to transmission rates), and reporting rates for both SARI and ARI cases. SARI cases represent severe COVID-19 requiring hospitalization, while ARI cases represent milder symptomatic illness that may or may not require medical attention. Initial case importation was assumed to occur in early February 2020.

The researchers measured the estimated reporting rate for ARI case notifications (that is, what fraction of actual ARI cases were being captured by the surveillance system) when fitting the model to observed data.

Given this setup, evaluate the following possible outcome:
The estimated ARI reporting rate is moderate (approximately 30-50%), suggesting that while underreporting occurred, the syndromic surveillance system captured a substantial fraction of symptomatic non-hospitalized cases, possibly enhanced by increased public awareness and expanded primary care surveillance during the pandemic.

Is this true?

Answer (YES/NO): NO